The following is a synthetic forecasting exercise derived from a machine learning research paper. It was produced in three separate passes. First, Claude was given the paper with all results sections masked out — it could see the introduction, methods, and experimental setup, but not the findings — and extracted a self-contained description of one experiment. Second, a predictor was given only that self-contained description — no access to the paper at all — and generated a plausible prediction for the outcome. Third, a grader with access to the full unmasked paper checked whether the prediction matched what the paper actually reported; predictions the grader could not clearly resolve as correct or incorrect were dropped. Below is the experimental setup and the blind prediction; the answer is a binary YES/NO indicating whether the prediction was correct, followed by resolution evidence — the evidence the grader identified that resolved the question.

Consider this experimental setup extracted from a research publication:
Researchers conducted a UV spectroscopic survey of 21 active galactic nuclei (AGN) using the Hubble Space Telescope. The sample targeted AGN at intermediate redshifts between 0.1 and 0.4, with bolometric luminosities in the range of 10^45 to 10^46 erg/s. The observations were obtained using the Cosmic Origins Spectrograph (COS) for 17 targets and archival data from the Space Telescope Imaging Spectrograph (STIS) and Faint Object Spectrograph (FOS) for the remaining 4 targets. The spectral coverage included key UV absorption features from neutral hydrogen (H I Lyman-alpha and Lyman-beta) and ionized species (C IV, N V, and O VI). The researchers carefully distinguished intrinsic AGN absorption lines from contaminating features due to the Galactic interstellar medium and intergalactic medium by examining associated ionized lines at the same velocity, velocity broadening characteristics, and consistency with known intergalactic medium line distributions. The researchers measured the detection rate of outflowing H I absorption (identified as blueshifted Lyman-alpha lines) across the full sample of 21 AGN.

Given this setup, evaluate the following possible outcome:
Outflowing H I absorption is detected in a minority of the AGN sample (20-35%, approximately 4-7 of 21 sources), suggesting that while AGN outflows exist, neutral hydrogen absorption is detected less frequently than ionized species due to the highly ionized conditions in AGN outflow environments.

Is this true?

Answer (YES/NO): NO